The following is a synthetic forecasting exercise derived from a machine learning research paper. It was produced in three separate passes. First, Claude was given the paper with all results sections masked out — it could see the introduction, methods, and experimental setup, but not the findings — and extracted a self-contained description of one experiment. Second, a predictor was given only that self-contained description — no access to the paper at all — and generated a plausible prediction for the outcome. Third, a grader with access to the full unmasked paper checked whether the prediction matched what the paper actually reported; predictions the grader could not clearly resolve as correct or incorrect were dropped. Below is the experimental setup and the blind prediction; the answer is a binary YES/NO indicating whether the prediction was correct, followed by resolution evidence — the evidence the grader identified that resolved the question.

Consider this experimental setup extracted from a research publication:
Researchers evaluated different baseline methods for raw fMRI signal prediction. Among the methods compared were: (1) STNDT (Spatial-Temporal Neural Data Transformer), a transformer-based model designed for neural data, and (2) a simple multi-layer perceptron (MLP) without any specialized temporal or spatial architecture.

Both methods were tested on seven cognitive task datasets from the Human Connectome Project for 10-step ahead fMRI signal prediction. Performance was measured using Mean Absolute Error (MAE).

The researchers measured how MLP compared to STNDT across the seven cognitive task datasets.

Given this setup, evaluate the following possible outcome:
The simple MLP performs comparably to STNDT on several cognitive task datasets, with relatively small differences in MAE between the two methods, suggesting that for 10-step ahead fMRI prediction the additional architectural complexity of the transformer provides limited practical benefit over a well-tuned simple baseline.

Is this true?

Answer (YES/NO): YES